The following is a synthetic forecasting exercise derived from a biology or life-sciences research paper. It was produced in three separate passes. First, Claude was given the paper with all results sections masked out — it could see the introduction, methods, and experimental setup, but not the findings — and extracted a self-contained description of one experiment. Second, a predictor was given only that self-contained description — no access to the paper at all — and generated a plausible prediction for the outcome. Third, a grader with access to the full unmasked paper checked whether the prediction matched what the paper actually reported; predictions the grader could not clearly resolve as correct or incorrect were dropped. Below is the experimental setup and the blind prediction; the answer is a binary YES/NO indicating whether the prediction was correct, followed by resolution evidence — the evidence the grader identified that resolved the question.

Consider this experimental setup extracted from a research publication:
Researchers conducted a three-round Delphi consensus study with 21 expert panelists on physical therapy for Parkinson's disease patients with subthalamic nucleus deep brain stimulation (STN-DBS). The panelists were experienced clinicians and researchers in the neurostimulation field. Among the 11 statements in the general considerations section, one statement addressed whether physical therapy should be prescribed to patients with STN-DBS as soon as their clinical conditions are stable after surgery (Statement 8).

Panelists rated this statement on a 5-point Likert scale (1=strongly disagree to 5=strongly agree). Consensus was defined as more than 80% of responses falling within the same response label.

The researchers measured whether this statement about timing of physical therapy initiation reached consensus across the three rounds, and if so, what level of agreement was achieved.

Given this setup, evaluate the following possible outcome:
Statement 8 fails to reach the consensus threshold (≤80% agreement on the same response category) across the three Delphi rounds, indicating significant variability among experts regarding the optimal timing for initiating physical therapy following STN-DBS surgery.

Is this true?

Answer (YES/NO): NO